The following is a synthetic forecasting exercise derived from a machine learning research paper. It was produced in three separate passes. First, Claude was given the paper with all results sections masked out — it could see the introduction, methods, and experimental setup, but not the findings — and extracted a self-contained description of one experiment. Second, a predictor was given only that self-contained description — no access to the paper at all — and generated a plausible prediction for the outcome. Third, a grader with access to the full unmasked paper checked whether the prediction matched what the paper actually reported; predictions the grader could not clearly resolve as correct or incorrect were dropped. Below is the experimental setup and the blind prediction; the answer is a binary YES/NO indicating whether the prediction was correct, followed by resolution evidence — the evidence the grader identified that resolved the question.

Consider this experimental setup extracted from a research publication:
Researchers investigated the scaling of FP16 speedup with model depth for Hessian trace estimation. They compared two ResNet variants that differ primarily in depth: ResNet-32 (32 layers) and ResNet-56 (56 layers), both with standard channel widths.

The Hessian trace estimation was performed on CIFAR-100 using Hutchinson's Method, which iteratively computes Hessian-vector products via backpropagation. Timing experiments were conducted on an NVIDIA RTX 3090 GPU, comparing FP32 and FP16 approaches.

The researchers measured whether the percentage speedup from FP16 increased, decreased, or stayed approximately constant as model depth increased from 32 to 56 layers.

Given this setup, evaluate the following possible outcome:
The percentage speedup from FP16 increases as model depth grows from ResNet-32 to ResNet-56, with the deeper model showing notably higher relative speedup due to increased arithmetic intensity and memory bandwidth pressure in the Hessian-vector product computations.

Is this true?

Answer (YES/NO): YES